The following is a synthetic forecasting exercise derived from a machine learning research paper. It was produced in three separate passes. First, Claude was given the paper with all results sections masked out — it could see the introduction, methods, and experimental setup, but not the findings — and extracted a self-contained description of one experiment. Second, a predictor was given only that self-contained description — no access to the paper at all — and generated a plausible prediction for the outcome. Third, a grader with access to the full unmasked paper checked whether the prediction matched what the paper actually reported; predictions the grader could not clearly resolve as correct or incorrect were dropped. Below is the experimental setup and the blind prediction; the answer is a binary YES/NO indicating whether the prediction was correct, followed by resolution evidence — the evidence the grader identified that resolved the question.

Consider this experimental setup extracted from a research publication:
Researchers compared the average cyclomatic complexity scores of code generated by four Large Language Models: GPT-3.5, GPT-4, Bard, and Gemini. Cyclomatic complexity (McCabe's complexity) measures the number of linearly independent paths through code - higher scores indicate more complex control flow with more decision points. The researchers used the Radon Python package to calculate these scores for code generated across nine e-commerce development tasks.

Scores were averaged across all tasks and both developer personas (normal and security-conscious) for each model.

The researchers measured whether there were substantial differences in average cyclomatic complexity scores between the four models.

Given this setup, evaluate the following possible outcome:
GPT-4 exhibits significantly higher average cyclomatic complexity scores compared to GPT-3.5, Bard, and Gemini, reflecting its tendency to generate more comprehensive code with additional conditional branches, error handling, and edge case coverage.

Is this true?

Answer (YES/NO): NO